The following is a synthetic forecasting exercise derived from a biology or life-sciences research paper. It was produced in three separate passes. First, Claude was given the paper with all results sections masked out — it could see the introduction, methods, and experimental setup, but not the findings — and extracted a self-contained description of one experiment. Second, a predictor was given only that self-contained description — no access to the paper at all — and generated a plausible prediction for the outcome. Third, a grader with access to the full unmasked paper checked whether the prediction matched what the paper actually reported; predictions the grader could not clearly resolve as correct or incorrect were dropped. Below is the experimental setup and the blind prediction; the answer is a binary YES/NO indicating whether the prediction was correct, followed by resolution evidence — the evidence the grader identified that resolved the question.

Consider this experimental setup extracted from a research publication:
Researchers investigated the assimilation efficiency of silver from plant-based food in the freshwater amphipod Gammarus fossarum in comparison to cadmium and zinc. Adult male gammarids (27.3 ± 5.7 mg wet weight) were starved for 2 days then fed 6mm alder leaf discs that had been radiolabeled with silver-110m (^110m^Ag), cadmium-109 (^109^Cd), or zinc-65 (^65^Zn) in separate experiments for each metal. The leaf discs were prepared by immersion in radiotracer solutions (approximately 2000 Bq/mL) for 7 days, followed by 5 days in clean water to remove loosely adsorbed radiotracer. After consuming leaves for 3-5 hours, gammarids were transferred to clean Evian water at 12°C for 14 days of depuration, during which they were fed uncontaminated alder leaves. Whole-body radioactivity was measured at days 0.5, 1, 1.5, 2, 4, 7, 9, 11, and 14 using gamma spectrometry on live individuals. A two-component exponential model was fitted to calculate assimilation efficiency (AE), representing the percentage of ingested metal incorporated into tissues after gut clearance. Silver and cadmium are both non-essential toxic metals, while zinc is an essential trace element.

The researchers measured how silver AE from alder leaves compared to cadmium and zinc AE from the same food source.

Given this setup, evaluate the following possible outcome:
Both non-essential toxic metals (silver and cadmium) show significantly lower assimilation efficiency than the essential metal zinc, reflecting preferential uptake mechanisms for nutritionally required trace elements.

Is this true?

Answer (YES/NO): NO